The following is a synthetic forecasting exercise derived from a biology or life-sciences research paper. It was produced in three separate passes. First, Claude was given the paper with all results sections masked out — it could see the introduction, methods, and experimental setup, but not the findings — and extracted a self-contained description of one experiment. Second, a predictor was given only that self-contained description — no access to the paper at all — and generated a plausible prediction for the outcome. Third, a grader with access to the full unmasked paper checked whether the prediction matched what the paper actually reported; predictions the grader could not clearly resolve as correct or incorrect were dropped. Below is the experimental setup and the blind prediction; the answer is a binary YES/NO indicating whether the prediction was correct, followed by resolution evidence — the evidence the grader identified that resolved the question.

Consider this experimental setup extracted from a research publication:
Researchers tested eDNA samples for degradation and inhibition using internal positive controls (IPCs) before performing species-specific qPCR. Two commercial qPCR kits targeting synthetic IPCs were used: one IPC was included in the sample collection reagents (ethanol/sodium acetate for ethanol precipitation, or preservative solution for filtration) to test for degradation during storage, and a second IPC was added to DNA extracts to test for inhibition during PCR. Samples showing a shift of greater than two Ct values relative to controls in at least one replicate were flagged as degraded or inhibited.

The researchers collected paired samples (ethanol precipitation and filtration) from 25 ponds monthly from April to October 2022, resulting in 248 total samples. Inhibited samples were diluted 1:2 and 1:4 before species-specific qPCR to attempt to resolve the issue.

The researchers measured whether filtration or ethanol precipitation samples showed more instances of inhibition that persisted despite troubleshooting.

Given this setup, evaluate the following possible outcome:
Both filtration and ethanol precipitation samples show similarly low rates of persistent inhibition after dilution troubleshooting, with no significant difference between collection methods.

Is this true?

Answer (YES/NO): NO